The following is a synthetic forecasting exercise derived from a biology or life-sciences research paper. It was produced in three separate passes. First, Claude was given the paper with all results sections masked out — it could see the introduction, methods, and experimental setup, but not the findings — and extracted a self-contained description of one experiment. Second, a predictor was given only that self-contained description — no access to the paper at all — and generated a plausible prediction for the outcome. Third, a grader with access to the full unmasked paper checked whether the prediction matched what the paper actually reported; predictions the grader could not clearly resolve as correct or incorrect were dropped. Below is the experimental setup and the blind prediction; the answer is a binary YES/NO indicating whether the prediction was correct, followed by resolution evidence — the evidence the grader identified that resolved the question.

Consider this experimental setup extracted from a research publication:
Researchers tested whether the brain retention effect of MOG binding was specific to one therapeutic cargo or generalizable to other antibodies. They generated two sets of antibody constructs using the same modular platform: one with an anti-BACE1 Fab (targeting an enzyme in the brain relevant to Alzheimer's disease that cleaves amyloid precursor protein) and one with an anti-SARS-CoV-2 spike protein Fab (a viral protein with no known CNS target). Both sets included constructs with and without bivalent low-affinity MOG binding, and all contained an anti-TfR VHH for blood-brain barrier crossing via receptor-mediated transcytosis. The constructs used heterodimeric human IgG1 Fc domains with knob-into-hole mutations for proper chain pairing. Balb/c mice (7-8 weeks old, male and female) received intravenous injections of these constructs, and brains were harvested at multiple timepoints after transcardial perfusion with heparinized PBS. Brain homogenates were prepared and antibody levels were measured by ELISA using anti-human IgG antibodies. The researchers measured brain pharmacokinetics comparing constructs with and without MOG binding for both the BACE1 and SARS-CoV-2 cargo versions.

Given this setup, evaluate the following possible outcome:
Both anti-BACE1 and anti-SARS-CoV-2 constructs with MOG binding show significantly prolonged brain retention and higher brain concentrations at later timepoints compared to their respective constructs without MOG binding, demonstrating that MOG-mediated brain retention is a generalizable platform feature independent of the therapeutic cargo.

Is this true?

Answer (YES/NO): YES